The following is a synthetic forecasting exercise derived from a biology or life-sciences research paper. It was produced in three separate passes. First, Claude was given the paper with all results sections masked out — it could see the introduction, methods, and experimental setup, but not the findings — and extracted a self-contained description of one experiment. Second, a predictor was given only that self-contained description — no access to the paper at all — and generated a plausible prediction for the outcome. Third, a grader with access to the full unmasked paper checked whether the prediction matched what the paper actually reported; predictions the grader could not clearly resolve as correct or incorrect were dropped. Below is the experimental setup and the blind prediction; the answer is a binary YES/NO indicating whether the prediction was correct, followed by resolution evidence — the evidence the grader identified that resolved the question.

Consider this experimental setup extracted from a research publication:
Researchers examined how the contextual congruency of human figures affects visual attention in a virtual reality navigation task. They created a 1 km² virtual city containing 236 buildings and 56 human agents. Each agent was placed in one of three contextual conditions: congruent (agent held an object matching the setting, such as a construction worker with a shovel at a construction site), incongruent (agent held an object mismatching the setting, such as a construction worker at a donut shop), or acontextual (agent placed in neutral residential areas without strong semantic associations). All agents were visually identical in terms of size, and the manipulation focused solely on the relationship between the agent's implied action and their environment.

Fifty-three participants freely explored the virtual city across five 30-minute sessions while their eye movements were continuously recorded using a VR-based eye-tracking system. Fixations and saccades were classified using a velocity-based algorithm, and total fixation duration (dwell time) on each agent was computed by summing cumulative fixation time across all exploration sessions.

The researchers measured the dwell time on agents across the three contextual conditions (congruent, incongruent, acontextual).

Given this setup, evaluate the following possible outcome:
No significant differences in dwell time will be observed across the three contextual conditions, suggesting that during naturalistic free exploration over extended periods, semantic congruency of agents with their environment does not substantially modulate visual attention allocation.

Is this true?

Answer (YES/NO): NO